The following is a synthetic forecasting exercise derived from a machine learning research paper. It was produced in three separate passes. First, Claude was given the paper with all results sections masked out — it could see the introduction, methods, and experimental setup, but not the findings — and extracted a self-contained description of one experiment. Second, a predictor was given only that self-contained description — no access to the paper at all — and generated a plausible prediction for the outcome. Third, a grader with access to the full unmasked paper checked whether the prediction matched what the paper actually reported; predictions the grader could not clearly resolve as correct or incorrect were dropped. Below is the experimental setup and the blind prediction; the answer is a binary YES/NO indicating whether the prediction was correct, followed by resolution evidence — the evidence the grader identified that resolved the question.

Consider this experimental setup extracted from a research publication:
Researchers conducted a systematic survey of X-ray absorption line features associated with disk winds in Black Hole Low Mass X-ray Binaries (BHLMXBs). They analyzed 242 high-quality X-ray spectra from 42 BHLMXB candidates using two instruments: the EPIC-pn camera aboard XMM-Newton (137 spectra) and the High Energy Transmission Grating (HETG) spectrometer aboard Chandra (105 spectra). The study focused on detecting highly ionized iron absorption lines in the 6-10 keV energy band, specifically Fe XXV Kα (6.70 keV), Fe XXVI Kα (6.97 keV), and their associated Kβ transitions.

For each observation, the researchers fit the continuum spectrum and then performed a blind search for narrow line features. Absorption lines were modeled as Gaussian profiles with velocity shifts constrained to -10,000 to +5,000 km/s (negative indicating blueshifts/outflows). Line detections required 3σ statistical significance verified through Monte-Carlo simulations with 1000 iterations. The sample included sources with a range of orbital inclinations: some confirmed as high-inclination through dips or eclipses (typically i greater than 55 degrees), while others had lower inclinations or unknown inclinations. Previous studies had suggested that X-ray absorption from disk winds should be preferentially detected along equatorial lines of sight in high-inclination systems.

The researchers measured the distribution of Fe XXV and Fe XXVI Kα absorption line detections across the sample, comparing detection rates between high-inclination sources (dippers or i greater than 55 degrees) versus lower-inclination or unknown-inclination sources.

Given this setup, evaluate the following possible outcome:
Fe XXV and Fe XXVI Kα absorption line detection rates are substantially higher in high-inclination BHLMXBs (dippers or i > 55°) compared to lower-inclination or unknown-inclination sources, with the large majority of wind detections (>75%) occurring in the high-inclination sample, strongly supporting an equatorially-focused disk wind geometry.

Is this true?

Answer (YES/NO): YES